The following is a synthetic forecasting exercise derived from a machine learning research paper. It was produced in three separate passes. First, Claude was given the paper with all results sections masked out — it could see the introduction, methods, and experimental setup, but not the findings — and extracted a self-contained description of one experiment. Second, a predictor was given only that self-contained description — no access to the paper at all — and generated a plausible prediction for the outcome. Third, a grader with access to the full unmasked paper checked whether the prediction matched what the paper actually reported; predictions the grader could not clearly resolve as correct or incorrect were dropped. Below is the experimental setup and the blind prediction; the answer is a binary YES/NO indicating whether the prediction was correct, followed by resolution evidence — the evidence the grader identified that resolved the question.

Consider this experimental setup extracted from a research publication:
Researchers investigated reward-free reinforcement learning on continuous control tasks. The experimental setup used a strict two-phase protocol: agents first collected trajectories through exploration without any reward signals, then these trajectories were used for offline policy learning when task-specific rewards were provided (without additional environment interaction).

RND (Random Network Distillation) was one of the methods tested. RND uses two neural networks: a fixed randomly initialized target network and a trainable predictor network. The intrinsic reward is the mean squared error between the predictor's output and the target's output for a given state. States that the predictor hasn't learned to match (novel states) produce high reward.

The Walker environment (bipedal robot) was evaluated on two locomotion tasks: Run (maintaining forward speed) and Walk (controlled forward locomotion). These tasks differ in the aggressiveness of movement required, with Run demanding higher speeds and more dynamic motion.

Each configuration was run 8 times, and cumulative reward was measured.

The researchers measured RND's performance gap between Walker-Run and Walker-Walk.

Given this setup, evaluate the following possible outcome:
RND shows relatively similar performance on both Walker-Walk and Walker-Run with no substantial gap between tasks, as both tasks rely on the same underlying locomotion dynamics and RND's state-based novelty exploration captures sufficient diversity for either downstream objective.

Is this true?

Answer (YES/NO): NO